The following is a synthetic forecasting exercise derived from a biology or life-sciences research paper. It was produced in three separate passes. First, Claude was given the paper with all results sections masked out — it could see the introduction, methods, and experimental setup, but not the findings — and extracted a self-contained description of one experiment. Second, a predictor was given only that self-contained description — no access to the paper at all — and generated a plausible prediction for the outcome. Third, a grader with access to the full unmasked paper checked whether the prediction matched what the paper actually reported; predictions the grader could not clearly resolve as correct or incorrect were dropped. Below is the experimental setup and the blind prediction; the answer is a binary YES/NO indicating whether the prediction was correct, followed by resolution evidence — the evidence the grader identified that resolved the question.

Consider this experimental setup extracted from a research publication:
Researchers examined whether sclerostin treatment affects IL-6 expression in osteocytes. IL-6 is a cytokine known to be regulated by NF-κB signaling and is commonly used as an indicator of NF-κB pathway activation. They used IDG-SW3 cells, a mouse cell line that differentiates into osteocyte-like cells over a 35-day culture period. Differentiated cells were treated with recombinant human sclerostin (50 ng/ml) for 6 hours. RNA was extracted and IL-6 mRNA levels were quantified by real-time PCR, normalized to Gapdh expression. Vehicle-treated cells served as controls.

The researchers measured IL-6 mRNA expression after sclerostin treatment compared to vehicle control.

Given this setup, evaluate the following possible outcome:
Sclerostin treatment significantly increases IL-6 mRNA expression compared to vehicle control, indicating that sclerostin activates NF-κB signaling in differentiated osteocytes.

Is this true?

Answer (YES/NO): YES